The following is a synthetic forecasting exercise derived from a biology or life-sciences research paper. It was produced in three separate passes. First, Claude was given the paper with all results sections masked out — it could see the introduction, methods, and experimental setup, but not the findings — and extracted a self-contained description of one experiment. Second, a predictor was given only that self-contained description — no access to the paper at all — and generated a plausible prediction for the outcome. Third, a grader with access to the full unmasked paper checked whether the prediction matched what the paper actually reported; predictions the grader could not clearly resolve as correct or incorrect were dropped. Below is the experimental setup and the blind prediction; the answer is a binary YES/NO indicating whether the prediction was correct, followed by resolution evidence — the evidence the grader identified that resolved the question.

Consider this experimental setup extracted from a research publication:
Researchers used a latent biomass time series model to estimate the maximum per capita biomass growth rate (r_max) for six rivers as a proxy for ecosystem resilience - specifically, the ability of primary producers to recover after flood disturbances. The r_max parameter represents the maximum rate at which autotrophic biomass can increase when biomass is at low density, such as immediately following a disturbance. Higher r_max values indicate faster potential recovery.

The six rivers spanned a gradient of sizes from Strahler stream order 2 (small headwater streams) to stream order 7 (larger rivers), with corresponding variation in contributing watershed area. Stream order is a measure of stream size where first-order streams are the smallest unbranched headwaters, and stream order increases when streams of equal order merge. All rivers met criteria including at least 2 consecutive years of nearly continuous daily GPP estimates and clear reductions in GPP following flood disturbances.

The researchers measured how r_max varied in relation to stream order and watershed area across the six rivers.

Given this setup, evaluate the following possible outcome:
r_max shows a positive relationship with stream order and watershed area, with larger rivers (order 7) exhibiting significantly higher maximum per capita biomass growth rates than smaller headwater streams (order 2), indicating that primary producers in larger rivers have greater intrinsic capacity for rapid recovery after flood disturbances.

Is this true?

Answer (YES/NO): NO